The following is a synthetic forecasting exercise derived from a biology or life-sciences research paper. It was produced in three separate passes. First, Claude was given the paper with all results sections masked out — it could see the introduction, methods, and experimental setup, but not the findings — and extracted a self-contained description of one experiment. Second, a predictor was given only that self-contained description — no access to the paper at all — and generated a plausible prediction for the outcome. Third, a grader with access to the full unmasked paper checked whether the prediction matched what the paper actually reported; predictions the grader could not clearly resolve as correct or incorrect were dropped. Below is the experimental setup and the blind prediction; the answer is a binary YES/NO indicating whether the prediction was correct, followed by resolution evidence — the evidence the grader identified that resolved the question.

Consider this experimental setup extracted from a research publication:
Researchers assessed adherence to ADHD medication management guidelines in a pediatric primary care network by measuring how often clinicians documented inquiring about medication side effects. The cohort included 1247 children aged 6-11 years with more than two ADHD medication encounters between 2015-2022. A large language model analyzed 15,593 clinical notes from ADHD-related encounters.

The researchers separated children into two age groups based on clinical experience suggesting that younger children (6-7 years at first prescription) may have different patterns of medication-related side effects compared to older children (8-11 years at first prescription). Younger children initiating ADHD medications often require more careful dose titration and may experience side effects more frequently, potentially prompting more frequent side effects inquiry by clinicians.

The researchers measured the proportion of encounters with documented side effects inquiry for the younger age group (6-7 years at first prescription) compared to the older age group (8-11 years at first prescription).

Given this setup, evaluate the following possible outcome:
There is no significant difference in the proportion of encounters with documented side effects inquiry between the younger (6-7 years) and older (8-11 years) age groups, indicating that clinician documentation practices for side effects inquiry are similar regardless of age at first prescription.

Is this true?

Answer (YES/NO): YES